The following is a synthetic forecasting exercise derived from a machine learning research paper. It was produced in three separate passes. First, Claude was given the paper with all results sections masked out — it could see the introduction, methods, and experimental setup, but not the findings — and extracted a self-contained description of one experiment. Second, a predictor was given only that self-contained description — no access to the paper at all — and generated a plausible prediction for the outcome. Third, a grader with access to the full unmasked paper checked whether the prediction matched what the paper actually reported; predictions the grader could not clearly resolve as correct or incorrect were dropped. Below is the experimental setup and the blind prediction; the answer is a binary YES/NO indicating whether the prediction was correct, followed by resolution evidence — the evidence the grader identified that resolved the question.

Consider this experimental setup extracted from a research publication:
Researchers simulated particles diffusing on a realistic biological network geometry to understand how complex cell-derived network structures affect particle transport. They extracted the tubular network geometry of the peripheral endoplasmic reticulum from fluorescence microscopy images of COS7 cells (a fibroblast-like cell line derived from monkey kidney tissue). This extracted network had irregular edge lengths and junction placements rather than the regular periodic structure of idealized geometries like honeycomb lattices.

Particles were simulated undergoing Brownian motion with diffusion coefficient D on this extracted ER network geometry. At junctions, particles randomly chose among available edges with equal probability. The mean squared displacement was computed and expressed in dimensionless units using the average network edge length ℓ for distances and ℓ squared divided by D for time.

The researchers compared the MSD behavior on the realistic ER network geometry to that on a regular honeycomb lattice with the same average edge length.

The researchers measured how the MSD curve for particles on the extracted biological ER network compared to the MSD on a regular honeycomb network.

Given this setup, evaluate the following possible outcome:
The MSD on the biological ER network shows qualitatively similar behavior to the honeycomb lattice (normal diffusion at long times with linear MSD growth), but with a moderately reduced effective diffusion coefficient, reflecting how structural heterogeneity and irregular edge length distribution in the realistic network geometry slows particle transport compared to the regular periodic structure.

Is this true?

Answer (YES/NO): NO